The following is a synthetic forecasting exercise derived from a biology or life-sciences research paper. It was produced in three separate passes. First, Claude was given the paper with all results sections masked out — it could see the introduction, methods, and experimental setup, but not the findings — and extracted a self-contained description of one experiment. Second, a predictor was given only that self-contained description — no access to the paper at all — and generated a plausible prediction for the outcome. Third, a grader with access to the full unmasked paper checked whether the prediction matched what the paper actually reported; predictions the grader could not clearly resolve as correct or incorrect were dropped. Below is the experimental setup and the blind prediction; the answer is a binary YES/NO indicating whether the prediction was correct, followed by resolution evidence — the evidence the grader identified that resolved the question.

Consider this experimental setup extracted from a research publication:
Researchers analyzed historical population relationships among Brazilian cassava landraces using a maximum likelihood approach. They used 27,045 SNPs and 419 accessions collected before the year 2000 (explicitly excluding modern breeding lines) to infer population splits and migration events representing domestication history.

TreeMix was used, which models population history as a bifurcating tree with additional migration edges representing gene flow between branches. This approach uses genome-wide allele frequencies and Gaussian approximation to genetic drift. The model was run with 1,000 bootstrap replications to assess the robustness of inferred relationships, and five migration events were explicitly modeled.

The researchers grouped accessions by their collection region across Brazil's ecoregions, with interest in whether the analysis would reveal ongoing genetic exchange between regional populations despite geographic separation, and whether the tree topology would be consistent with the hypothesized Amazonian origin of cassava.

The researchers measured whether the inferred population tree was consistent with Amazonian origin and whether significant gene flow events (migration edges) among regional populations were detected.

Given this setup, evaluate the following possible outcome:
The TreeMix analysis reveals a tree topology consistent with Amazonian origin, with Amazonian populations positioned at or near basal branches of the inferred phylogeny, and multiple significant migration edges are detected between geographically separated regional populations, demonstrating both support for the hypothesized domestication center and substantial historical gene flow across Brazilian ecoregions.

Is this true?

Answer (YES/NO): YES